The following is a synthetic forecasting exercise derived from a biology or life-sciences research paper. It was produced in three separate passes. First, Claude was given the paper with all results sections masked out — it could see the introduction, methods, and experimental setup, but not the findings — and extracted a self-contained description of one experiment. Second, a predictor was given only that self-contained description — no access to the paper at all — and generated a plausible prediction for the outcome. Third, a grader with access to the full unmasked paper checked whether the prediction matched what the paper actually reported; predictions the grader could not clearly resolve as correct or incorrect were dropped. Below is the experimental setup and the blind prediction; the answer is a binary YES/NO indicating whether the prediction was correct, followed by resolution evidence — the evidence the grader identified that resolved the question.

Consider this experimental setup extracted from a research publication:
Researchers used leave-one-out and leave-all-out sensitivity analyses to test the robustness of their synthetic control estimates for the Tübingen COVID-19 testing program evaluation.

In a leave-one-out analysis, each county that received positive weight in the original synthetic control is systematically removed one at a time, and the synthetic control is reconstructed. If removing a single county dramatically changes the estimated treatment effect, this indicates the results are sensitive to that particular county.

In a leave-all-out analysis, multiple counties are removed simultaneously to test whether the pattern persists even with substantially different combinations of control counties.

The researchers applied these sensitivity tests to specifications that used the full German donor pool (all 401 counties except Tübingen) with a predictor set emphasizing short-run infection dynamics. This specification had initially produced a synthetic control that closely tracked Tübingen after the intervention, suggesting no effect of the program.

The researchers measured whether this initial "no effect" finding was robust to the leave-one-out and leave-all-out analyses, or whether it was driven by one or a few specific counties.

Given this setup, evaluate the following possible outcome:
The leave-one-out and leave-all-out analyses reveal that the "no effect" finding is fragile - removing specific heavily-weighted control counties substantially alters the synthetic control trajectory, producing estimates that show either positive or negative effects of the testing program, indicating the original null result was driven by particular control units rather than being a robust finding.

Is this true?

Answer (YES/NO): YES